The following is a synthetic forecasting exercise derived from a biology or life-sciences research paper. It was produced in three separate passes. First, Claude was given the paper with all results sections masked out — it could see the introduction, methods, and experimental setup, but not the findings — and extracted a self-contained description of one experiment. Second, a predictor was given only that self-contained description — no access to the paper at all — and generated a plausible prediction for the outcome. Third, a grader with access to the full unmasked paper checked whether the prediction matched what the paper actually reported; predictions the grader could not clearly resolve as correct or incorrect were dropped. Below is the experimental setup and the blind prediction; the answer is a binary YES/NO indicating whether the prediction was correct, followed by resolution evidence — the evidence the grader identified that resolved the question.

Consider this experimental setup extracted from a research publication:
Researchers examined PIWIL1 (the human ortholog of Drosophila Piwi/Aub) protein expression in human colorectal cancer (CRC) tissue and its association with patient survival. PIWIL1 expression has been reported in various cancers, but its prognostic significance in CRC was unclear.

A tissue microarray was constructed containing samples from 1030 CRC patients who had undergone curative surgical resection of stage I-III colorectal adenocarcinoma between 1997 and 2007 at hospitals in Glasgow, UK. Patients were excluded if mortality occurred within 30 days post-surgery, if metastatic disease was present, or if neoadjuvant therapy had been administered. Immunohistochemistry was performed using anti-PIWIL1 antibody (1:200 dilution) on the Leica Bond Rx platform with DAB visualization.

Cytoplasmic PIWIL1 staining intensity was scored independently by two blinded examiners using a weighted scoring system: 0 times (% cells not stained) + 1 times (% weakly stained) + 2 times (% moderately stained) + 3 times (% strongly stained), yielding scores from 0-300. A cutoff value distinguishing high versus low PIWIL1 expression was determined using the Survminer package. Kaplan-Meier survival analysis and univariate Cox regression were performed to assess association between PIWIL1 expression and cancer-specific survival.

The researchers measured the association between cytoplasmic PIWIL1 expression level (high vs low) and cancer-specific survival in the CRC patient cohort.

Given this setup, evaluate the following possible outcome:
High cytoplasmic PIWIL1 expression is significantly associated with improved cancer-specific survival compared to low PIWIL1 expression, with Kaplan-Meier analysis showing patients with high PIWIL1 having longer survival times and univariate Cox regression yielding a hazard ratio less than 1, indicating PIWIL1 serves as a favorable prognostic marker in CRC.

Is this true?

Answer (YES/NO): NO